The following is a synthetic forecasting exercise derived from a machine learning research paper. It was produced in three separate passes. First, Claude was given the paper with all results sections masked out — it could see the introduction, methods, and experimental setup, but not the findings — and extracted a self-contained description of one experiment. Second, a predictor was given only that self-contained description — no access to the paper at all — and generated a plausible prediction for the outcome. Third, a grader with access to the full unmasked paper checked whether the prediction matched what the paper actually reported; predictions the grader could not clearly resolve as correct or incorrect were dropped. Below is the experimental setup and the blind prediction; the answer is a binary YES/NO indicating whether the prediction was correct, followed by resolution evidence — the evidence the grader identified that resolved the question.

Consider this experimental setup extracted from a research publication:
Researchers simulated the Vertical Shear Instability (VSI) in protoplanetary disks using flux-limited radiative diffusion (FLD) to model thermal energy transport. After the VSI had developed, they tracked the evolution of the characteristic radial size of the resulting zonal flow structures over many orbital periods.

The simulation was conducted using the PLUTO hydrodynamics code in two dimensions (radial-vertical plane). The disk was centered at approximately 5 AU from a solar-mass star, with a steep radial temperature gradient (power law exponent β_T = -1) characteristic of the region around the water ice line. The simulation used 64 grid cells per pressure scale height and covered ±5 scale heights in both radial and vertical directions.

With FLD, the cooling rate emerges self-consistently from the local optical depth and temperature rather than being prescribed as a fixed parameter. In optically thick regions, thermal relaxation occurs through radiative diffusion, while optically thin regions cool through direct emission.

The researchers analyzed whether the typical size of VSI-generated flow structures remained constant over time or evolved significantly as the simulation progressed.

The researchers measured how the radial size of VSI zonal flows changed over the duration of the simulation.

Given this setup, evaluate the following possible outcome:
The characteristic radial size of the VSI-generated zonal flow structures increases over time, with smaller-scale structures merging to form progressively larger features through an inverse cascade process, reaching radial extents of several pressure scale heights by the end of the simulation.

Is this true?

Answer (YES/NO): NO